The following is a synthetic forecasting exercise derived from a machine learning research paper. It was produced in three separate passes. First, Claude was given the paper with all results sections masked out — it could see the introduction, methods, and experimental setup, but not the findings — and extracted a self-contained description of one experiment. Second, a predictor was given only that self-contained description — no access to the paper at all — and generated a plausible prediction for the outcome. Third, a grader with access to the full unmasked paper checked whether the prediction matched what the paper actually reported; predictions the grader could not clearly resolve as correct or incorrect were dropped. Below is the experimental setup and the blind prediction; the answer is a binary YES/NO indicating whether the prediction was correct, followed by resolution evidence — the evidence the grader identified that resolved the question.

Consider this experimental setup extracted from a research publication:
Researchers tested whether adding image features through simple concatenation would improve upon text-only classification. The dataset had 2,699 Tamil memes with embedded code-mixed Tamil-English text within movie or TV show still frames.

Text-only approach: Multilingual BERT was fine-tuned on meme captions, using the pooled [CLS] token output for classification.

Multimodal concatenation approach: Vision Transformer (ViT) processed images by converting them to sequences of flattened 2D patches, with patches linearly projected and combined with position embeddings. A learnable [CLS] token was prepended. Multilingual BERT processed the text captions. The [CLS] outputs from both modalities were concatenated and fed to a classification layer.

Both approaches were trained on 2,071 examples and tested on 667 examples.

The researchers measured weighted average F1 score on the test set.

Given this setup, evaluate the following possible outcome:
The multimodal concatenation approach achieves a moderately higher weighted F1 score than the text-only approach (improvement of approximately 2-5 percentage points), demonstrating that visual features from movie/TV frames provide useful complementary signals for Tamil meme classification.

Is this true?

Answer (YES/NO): NO